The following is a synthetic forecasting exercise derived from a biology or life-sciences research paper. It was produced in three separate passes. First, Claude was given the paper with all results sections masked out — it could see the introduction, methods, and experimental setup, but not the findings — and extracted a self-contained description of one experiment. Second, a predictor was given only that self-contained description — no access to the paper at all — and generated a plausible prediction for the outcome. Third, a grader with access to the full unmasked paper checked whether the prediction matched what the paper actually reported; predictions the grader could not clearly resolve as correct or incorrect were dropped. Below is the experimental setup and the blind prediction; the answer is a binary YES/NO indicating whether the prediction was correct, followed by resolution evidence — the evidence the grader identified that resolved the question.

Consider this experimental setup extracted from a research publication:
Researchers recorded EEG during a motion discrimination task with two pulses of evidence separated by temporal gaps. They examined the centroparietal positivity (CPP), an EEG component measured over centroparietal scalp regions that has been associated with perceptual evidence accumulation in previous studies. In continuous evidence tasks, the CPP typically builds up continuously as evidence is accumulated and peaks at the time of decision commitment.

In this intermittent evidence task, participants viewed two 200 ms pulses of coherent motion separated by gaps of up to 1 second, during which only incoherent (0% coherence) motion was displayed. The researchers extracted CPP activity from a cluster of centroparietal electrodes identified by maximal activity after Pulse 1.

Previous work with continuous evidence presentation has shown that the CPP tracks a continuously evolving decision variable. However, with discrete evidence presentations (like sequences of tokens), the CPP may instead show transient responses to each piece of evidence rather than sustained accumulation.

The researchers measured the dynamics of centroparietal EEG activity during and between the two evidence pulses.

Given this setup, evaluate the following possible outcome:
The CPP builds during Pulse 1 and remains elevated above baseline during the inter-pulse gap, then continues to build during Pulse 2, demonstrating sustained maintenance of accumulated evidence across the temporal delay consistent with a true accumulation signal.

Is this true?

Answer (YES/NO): NO